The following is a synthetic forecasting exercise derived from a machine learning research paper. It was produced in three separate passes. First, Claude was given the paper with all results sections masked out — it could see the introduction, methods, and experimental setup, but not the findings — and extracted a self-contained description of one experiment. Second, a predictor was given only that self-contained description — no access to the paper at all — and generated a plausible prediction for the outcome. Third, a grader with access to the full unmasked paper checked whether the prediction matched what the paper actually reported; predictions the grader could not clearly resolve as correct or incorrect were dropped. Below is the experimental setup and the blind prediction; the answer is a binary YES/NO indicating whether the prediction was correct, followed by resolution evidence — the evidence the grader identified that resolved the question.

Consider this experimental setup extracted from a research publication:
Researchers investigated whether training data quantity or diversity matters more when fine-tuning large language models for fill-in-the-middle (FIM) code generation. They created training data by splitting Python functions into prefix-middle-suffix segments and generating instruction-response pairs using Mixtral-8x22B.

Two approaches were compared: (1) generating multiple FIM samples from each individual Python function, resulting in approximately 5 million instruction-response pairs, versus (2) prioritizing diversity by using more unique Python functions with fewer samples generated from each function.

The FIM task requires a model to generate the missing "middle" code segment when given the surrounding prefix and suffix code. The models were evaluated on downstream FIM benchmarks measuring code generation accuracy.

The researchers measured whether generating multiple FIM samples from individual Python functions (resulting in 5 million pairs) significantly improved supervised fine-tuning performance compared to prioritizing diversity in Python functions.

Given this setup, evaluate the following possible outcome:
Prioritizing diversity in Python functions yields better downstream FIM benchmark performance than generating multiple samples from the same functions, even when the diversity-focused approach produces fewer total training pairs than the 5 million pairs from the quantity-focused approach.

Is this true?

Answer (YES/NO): NO